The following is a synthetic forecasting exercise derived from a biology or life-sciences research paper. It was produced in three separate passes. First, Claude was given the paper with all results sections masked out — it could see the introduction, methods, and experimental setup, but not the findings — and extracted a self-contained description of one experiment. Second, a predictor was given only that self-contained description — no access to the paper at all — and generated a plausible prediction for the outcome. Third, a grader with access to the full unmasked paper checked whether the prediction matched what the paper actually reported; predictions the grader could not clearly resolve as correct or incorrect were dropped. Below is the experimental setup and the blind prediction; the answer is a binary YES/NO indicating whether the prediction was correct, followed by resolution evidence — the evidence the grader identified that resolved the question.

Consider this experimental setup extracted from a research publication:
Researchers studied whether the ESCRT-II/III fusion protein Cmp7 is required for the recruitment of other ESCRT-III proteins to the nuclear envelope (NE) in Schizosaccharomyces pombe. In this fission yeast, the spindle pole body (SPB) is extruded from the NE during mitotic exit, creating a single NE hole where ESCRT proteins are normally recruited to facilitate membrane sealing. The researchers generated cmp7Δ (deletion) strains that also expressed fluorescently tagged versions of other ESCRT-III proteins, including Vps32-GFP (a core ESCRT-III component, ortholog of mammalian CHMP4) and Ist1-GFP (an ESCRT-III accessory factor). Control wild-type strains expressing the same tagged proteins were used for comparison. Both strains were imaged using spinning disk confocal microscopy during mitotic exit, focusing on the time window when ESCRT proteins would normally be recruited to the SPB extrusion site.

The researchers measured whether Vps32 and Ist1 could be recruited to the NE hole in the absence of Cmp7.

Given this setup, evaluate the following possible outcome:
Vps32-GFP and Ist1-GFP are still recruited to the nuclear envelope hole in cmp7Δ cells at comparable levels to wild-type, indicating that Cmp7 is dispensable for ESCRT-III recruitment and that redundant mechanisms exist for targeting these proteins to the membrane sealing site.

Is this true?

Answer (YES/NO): NO